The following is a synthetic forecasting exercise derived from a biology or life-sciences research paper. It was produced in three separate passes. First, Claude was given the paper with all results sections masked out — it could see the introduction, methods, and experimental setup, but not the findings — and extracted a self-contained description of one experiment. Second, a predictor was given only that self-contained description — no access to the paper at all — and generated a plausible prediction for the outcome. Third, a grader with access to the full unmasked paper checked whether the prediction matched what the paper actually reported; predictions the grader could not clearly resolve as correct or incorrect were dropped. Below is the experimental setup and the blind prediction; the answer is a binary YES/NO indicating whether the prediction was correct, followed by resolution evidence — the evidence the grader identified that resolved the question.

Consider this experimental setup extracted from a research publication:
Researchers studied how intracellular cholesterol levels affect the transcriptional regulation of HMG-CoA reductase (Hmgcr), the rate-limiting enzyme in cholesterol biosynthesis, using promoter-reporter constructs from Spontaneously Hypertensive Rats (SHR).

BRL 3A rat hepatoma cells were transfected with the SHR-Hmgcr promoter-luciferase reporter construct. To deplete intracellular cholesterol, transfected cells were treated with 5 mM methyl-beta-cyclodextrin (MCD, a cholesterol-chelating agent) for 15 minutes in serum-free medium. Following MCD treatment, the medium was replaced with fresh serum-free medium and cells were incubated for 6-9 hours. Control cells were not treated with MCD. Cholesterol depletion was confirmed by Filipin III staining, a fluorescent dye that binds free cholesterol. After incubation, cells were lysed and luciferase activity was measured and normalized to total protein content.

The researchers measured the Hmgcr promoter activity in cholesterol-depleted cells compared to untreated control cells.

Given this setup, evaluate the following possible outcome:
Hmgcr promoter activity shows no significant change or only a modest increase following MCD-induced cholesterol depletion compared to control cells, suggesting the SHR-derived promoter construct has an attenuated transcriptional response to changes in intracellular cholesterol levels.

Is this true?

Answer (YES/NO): NO